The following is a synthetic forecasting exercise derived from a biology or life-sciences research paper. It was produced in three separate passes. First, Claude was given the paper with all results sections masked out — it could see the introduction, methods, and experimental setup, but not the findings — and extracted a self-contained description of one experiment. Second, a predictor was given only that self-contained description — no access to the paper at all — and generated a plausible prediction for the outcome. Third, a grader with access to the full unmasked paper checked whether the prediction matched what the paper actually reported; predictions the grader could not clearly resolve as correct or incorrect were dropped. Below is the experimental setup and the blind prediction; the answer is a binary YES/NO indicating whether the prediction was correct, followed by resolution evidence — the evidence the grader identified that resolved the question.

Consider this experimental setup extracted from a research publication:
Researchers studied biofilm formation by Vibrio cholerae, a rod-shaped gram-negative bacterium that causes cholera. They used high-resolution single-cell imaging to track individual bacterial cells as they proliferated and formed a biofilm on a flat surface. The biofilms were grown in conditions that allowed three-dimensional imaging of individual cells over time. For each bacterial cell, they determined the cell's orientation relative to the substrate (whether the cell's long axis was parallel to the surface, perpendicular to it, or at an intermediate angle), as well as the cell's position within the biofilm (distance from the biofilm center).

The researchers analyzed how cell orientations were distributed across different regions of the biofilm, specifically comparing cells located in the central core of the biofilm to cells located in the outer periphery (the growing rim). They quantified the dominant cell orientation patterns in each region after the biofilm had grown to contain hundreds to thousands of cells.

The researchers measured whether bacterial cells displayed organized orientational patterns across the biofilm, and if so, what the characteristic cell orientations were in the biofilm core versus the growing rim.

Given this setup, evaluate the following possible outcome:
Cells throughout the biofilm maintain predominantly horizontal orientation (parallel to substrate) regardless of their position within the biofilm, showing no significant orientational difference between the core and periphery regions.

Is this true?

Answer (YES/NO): NO